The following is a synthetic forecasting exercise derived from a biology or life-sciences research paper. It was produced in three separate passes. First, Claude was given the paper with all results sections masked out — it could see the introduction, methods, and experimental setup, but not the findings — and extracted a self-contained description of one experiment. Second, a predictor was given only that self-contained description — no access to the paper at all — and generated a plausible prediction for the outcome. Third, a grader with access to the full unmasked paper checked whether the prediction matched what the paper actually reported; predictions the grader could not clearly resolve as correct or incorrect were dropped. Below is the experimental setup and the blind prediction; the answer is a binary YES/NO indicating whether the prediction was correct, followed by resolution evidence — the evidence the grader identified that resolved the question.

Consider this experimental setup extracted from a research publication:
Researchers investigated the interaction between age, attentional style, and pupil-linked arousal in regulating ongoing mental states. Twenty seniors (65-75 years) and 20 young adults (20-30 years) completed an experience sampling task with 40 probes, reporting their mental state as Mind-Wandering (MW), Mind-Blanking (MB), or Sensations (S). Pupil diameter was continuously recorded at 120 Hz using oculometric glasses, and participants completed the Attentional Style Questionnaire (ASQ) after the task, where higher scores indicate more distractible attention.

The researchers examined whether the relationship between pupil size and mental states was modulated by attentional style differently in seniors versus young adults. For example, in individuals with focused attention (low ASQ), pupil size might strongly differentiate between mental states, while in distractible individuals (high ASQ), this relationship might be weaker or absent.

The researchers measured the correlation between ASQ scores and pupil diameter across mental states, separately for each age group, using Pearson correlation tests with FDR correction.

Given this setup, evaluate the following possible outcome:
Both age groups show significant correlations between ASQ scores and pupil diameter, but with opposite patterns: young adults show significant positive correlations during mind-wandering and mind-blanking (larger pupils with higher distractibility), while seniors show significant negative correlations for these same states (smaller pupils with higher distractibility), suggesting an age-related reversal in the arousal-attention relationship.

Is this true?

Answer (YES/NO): NO